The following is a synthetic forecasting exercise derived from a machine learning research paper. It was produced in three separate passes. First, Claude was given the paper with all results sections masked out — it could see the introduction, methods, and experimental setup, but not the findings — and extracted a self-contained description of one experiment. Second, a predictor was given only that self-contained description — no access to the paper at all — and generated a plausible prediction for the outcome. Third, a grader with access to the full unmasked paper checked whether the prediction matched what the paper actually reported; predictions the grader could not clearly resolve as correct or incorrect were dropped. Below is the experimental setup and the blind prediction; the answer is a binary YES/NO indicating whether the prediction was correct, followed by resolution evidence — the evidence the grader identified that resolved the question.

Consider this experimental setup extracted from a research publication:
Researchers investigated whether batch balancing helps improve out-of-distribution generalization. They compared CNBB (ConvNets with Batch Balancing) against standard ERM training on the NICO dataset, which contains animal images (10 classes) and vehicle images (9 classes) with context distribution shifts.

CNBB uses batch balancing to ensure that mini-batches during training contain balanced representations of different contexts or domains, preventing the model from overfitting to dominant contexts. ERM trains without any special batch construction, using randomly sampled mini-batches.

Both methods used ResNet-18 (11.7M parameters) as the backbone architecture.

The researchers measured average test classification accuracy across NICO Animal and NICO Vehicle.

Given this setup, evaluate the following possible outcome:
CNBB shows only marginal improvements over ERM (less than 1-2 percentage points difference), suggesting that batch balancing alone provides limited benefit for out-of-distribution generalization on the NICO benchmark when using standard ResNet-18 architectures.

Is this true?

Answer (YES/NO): NO